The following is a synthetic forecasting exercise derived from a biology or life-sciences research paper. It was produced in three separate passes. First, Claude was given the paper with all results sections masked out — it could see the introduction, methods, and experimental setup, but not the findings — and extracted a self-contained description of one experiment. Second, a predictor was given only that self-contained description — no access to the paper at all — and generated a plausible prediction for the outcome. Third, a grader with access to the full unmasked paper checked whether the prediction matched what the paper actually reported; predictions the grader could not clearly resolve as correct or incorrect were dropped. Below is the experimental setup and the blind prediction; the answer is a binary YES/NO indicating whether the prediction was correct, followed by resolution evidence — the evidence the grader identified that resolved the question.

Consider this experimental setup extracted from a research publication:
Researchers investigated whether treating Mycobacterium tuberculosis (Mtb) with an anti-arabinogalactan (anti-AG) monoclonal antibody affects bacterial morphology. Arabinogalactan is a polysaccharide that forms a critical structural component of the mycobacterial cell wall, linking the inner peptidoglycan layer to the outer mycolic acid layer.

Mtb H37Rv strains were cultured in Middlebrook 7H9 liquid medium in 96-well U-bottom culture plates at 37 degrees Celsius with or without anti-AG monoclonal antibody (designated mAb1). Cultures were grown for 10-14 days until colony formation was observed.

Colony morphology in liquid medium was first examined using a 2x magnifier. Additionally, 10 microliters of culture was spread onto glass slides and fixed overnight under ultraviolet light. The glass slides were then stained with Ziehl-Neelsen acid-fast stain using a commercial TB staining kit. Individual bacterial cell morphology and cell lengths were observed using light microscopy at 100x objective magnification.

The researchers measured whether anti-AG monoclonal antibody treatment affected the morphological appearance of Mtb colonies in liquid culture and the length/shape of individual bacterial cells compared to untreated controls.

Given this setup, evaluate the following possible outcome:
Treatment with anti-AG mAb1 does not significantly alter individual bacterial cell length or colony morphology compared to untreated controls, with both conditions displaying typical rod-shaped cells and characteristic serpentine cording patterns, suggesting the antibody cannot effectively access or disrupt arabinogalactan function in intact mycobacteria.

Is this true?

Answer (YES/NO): NO